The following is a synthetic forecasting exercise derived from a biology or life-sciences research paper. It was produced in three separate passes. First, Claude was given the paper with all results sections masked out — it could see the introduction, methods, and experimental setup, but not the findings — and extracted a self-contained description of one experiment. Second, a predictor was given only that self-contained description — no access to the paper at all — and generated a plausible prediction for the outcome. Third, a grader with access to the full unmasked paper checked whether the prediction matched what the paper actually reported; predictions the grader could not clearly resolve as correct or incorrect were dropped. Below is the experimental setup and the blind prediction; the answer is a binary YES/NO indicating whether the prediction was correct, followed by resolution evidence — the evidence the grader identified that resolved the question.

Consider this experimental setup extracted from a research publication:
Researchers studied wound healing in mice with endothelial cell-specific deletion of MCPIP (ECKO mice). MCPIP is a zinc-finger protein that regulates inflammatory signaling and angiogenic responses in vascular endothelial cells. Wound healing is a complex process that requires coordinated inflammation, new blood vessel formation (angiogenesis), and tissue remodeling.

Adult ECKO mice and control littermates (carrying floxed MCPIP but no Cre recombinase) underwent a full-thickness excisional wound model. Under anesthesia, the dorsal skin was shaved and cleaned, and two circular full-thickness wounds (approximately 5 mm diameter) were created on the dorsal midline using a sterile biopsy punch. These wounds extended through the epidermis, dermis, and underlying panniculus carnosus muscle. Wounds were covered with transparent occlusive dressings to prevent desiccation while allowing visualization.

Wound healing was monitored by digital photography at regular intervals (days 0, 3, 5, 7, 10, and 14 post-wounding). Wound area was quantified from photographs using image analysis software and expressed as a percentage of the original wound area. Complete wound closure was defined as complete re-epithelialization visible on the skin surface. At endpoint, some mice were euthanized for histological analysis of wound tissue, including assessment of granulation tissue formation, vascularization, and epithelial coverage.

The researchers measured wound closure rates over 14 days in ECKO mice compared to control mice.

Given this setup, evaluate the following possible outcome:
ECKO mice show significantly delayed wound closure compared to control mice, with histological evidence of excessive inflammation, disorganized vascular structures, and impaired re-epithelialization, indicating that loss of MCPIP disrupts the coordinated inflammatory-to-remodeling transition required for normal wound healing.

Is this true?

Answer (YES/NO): NO